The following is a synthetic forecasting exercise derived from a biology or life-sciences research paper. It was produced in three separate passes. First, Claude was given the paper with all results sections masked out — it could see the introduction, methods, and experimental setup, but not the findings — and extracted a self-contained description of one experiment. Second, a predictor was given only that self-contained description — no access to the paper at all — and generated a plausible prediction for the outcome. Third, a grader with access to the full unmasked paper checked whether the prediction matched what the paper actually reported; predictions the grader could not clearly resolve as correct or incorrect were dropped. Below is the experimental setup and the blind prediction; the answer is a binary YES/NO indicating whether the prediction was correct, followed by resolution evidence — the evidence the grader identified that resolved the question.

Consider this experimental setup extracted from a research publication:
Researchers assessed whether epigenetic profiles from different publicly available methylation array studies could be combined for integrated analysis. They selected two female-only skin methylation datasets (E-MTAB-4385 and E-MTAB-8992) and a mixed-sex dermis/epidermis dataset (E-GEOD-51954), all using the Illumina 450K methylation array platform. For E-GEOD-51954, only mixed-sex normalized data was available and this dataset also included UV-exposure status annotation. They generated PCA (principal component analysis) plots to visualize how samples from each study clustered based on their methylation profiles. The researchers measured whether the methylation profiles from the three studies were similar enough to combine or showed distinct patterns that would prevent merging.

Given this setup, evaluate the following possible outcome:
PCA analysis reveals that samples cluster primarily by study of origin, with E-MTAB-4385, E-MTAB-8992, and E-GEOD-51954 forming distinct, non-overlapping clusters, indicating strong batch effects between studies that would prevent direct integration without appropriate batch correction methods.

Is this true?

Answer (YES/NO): YES